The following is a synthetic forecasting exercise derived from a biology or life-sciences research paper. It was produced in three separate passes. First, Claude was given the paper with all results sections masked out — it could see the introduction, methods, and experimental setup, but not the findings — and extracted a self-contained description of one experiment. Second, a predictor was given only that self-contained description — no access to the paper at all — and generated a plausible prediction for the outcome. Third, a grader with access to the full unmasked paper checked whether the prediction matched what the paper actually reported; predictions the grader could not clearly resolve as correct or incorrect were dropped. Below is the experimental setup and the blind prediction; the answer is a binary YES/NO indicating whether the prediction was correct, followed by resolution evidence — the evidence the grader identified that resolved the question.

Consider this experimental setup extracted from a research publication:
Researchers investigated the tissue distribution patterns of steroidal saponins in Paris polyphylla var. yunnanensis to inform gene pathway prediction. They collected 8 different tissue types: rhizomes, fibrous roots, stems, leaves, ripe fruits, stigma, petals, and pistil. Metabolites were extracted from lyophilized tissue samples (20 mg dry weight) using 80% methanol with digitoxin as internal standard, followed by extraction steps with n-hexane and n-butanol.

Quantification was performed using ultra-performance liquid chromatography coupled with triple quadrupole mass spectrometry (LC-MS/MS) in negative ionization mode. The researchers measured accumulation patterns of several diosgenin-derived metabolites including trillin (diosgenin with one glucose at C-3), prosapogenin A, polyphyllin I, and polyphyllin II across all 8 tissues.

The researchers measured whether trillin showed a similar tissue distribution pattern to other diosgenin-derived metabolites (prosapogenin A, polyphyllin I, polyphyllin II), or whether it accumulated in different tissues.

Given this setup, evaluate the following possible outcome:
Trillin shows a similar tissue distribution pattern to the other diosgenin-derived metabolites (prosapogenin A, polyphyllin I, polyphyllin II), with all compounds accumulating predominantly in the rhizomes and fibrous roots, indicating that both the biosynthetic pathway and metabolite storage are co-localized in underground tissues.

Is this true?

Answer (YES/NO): NO